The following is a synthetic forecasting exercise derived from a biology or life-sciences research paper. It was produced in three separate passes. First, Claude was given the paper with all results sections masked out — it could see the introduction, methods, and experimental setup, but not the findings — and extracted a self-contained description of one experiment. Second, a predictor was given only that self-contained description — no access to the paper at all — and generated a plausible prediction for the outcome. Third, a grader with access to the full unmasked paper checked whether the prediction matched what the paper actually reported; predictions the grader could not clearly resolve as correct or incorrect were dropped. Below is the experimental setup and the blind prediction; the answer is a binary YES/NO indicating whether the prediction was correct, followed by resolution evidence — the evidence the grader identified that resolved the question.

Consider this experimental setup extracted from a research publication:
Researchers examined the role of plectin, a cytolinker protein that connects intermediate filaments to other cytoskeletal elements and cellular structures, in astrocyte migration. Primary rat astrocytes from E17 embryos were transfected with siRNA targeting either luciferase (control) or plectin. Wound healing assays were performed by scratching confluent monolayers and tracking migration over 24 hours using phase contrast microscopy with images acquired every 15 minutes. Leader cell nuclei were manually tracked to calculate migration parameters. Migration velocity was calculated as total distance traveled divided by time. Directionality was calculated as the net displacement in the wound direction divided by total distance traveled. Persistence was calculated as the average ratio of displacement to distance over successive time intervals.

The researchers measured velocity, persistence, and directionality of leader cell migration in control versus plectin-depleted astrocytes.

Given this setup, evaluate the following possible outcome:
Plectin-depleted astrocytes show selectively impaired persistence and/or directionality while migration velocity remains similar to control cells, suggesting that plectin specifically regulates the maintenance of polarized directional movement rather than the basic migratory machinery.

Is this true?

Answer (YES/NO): NO